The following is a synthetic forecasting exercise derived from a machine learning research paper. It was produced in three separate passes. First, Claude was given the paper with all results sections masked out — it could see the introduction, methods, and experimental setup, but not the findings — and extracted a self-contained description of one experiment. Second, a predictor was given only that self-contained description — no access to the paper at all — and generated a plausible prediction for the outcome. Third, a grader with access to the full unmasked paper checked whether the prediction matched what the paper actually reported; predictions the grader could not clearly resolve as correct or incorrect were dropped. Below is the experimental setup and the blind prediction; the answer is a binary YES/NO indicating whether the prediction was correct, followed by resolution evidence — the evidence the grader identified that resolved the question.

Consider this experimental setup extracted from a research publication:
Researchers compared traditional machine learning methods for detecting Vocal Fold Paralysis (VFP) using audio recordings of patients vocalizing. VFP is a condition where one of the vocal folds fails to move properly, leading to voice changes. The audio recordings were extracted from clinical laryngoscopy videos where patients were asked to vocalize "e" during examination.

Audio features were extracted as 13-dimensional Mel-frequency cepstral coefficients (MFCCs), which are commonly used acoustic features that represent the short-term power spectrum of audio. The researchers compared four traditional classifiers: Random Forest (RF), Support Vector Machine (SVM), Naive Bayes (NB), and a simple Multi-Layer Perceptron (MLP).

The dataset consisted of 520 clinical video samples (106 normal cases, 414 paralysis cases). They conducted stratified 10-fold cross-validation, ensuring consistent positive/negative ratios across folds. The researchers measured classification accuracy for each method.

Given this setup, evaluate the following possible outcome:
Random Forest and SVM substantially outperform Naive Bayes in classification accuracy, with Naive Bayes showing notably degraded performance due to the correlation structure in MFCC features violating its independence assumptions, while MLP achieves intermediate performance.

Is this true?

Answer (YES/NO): NO